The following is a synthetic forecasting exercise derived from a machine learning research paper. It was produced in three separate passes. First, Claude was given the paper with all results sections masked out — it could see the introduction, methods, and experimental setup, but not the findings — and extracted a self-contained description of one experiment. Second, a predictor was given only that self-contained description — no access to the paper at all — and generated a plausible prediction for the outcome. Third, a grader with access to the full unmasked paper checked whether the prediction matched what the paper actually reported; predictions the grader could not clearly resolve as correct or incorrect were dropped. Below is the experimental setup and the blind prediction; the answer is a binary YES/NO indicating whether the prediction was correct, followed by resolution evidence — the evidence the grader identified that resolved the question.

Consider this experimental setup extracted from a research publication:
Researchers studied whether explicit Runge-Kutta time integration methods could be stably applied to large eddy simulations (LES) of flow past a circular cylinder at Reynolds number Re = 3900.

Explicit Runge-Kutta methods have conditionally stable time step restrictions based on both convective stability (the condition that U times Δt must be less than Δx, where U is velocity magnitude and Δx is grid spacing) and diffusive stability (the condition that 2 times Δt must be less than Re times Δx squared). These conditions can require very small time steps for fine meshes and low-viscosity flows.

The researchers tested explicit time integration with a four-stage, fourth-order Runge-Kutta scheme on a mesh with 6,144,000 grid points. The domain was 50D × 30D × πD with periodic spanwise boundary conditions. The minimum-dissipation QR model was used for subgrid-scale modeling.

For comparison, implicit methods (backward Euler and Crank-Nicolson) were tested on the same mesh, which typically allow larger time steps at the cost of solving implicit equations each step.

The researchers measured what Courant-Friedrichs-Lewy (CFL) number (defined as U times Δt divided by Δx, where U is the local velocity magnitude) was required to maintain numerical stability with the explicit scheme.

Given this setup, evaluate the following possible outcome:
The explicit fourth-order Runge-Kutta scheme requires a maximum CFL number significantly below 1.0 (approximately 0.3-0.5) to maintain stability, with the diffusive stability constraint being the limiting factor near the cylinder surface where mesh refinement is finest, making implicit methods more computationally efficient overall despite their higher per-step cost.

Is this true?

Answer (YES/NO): NO